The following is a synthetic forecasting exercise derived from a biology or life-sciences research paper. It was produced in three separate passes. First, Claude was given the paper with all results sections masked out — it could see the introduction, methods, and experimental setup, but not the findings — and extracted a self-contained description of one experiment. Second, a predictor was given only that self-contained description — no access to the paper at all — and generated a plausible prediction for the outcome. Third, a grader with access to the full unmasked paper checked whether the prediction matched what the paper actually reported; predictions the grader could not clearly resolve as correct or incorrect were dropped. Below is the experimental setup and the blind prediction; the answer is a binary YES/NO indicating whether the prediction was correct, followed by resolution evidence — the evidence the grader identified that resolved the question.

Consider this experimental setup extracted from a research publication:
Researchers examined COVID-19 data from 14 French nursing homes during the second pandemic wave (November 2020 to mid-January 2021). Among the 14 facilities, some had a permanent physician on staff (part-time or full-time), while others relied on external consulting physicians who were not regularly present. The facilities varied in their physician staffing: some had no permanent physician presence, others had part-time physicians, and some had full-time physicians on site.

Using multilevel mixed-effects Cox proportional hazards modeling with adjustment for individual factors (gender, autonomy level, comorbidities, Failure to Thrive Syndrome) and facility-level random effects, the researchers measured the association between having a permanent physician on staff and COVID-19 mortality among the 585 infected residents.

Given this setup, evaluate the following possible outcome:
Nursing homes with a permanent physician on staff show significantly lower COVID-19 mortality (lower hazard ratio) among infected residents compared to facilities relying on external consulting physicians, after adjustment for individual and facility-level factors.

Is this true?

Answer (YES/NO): YES